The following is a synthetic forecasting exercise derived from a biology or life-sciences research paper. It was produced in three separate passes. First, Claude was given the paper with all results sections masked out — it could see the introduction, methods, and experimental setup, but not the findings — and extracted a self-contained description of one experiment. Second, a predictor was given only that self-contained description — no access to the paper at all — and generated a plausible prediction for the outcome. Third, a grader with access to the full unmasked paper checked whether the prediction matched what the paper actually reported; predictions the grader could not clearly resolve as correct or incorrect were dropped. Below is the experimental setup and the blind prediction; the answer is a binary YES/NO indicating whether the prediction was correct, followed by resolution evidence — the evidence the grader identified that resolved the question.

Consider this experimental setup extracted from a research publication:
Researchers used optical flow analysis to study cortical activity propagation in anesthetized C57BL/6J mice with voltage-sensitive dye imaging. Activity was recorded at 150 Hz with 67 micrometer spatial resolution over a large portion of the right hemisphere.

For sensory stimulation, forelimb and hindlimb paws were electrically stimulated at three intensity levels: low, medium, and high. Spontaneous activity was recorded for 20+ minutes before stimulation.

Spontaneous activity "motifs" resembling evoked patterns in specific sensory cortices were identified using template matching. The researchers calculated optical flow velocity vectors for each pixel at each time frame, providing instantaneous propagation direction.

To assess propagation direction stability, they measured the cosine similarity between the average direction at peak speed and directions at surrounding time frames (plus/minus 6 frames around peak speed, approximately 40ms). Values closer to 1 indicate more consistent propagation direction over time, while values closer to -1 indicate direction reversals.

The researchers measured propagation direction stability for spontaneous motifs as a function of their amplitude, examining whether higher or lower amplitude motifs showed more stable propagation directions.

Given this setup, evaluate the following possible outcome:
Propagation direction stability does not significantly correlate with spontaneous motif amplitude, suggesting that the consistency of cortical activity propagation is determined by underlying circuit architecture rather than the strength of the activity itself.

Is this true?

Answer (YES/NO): NO